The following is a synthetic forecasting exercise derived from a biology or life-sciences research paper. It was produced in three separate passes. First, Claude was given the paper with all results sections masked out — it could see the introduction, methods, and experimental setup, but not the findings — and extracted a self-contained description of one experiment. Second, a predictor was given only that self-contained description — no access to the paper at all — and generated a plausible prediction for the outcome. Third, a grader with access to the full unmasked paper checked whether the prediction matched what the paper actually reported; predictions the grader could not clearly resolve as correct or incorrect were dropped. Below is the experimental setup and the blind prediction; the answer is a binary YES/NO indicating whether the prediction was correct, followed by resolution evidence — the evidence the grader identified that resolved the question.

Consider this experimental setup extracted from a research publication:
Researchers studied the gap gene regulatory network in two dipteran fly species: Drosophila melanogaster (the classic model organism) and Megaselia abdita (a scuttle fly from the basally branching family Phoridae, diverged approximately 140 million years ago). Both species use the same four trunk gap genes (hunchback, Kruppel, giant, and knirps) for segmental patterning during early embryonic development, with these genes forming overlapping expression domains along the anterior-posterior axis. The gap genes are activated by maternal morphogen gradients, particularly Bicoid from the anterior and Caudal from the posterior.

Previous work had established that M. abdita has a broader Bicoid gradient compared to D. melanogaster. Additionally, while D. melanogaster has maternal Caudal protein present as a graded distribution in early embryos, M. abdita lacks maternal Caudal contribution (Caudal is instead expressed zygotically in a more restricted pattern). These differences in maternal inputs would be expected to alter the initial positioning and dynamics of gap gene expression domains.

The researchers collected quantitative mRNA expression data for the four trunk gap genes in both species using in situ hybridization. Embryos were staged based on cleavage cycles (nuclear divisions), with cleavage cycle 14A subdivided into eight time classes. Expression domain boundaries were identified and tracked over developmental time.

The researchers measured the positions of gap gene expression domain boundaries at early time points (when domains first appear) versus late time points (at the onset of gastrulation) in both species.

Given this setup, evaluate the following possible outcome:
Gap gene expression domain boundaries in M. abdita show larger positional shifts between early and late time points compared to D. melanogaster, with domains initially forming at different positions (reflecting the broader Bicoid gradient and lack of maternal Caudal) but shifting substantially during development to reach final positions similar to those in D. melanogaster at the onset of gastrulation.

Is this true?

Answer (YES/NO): YES